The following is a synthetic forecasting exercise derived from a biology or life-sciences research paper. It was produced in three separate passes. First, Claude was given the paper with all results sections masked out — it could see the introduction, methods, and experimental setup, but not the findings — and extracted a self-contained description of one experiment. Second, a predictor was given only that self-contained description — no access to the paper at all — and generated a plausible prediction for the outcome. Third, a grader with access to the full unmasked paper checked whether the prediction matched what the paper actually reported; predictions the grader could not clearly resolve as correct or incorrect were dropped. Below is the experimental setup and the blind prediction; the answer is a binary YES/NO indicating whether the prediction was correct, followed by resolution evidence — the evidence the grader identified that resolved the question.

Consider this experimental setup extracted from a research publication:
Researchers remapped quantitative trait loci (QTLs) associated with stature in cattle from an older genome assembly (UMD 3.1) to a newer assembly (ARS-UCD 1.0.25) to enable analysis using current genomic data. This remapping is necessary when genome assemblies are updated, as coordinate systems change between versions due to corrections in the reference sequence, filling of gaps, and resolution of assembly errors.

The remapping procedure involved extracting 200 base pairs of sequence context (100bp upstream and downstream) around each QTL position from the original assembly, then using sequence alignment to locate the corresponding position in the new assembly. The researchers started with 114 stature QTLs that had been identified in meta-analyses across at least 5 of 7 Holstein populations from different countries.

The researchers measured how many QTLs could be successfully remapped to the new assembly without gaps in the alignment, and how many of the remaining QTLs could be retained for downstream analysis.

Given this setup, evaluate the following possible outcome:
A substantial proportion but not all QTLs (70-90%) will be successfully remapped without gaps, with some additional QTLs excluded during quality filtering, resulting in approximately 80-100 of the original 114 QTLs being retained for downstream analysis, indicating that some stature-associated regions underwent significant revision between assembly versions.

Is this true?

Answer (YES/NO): NO